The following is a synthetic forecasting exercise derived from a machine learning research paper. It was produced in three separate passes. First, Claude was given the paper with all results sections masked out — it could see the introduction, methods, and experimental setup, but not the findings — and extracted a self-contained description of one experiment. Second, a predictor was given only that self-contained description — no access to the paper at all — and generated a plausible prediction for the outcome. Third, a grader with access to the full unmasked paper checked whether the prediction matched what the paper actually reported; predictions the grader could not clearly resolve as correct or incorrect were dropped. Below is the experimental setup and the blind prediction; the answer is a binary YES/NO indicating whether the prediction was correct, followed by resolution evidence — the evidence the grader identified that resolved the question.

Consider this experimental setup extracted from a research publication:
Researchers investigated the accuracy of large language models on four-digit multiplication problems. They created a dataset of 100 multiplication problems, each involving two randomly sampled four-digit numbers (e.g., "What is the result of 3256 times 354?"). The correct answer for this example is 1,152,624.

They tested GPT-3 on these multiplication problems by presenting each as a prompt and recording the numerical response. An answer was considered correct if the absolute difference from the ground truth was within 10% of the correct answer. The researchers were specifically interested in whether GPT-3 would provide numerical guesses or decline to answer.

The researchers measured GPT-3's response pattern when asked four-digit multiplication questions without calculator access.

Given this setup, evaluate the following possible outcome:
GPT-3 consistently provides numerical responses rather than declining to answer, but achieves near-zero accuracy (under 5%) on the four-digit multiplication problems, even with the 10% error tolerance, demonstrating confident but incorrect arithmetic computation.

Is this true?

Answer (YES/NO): NO